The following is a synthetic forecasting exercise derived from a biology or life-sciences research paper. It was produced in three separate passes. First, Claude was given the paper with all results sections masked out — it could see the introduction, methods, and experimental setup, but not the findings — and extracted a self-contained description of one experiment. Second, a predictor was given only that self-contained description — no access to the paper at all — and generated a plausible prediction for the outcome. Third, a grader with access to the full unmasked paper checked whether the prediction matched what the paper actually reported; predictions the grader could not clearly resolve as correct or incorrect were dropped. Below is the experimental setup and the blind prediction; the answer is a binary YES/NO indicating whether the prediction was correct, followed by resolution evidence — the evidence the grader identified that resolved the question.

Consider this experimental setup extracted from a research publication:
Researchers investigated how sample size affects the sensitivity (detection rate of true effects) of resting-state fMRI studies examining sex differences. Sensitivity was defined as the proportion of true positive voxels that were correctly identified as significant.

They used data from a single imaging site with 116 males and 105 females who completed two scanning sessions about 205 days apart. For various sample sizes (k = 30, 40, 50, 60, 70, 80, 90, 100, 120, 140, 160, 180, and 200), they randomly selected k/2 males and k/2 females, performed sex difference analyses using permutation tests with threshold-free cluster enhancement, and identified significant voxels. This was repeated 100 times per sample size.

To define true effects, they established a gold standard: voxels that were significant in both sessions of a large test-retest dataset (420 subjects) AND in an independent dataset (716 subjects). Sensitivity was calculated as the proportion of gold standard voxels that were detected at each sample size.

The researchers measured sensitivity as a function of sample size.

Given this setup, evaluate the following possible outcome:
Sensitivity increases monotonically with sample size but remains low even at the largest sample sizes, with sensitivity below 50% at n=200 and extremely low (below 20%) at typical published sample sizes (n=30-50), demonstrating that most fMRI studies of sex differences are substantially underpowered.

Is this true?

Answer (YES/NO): YES